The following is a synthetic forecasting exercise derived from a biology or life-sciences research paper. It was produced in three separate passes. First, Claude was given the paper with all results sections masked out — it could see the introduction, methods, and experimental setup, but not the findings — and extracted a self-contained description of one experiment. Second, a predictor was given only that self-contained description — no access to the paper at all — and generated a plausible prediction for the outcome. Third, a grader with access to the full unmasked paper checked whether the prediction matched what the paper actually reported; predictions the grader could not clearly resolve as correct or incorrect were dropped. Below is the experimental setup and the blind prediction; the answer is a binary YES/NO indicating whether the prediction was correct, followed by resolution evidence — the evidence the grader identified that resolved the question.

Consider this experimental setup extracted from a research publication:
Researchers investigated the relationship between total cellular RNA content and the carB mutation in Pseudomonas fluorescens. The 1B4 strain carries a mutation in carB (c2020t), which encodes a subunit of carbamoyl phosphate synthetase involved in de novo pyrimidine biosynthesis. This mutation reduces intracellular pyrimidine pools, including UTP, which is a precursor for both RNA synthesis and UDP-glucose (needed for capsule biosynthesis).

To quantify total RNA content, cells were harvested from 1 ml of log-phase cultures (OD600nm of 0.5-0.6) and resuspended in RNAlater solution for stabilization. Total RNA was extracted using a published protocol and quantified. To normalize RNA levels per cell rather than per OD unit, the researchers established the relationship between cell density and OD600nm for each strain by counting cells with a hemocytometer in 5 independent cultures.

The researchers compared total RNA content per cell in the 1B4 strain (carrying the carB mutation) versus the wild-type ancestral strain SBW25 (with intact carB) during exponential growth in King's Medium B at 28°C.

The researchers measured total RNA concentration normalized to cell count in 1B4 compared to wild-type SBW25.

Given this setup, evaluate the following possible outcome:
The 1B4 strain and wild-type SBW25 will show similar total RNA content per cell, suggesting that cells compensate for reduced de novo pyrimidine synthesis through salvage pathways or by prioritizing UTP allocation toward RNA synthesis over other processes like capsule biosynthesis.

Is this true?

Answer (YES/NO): NO